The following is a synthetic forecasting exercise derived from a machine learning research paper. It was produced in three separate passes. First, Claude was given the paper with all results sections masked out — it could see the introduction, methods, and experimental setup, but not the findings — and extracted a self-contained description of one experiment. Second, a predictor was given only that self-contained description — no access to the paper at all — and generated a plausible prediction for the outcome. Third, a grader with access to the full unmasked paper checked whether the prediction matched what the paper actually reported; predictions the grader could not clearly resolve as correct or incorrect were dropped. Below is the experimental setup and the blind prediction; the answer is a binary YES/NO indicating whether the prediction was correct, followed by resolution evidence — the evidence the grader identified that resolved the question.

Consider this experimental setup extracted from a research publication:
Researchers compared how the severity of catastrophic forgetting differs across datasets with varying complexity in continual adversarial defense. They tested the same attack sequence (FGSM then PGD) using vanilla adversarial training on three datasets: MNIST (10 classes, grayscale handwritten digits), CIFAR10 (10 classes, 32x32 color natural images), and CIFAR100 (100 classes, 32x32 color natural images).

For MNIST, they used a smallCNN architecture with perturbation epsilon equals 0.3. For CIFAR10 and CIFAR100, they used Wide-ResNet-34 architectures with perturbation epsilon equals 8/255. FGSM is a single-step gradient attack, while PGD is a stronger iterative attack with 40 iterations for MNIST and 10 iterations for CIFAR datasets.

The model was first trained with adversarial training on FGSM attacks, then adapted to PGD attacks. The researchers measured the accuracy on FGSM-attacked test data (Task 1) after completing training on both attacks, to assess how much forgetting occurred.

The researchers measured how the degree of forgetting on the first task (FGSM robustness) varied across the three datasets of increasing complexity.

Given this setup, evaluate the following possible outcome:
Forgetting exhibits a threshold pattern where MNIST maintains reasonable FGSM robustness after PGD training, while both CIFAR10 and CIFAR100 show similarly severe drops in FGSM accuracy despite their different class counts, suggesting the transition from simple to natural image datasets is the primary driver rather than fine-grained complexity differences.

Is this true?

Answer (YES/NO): NO